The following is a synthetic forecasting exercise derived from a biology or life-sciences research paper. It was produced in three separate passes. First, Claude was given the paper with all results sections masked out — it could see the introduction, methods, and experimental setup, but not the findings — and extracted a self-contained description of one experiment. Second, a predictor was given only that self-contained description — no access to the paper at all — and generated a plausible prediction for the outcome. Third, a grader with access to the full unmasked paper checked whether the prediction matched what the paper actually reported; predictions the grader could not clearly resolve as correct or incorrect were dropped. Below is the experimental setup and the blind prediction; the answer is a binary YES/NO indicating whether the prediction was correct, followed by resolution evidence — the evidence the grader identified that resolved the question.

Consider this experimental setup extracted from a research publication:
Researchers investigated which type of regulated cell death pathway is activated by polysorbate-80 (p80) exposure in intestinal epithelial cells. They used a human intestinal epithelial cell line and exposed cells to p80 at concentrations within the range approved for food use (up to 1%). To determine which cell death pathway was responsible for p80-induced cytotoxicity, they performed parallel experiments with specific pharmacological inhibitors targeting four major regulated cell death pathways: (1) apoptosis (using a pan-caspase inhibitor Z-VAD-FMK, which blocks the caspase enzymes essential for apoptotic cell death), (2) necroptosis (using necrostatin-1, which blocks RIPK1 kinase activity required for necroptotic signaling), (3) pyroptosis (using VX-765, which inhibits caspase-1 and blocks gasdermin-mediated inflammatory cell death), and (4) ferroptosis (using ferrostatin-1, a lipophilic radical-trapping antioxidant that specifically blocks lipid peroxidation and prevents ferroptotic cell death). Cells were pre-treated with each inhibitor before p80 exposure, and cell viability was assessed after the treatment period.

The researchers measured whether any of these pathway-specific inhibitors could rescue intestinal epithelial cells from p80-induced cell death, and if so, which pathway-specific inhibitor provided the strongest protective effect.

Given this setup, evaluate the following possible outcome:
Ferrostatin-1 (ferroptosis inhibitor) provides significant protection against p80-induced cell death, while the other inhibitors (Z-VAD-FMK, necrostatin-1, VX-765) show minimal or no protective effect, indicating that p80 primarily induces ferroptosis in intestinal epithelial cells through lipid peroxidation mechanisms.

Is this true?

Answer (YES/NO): YES